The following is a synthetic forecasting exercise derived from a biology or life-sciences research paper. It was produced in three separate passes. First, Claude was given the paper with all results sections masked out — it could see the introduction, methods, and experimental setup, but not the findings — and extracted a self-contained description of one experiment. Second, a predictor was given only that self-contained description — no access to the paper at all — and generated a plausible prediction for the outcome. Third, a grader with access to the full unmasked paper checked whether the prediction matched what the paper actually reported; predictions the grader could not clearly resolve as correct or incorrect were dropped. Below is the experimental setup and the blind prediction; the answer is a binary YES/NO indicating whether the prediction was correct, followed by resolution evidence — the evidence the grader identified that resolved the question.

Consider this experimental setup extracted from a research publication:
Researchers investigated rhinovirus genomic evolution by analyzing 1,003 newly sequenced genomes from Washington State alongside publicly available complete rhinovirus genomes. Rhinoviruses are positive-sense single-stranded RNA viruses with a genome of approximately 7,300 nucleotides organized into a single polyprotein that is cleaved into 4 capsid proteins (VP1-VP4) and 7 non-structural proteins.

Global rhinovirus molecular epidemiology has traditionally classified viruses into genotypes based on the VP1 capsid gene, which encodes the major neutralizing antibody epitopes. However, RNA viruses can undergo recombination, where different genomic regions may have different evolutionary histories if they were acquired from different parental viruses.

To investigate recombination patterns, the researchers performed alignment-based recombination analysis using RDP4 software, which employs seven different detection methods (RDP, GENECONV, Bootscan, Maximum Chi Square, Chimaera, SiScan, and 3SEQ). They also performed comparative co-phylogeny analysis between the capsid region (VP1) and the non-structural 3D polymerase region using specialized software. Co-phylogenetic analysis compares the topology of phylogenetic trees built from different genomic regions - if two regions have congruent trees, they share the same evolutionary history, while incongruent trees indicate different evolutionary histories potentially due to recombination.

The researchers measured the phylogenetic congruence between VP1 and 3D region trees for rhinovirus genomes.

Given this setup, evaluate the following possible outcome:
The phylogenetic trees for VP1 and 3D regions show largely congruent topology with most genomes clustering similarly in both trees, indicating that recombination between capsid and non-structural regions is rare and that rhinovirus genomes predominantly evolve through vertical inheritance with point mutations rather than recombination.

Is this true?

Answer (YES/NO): YES